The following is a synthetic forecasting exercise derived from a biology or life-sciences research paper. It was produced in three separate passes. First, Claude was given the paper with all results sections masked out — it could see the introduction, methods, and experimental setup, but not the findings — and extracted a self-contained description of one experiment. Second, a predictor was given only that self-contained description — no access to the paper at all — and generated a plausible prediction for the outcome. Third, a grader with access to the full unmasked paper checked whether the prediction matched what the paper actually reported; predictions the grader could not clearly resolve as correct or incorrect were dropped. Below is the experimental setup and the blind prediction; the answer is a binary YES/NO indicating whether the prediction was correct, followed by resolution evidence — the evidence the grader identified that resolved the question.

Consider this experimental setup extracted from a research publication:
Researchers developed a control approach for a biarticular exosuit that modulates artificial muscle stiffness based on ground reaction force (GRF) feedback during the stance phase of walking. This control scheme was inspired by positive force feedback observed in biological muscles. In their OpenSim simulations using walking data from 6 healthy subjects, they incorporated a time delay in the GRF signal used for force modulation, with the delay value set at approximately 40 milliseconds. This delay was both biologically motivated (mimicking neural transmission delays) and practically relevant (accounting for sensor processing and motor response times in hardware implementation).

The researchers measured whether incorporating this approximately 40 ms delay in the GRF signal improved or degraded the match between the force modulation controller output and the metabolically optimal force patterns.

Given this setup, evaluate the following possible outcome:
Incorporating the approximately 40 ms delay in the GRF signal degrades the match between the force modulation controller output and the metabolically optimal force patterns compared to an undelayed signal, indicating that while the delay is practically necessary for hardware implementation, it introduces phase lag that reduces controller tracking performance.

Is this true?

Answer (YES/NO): NO